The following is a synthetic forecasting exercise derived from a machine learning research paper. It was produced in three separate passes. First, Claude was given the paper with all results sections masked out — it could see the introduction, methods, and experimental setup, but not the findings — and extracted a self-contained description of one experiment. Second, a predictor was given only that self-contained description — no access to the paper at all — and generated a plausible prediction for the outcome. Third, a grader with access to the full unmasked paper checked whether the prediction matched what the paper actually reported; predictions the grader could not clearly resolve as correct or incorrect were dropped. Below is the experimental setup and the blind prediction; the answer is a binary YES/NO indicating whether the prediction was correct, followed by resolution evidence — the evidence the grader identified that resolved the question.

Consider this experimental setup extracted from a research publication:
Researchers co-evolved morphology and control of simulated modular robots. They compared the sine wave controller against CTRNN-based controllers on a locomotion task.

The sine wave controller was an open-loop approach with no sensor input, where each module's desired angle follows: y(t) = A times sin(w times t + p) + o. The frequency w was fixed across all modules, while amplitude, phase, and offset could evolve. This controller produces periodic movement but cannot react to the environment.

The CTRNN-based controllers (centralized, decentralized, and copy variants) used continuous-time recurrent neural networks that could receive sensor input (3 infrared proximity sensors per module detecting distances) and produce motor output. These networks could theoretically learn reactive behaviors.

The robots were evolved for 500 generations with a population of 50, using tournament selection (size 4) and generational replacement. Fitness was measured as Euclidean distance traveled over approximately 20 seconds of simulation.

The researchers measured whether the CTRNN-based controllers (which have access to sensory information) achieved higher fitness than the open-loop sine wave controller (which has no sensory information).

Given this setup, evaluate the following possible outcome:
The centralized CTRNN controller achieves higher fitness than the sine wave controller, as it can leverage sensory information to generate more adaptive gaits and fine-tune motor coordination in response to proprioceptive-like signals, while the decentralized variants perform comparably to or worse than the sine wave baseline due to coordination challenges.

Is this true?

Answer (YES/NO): NO